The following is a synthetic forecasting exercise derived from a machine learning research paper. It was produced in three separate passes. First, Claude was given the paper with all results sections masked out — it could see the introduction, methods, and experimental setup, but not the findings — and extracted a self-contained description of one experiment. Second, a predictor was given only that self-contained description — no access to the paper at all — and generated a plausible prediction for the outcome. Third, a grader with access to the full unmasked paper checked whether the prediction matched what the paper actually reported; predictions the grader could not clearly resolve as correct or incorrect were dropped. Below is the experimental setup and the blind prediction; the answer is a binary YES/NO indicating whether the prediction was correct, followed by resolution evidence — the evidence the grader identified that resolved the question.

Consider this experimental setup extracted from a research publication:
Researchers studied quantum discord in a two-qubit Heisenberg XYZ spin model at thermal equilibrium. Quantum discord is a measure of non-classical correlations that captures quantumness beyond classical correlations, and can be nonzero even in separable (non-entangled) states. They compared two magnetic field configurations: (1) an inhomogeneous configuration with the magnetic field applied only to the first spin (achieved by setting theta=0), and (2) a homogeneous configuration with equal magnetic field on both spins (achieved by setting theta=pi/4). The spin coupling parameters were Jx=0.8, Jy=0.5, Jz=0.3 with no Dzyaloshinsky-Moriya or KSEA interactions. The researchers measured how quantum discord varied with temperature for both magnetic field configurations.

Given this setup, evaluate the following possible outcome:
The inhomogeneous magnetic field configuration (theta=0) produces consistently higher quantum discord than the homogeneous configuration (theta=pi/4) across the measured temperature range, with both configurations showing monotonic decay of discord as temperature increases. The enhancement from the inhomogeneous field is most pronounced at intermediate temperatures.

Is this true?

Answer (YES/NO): NO